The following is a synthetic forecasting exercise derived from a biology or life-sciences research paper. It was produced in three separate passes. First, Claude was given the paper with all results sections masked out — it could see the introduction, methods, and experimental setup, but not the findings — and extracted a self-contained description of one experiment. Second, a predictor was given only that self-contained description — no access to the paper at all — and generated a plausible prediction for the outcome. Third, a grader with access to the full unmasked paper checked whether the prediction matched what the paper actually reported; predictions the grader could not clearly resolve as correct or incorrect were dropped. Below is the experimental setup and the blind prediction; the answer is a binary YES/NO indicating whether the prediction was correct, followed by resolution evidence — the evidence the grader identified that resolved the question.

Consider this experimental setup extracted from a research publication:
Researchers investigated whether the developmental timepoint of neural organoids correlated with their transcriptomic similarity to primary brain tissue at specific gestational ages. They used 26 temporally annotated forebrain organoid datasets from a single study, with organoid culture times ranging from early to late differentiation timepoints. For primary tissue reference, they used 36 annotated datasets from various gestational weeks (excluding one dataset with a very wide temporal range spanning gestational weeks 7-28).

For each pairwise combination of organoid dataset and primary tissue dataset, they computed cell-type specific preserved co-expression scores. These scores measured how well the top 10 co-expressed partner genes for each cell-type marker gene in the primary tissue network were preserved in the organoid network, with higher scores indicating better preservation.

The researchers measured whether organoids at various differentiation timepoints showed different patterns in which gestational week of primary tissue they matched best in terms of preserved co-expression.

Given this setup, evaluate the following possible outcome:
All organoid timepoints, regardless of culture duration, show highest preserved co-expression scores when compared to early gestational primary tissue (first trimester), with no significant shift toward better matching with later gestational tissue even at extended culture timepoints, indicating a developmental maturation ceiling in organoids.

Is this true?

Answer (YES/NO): NO